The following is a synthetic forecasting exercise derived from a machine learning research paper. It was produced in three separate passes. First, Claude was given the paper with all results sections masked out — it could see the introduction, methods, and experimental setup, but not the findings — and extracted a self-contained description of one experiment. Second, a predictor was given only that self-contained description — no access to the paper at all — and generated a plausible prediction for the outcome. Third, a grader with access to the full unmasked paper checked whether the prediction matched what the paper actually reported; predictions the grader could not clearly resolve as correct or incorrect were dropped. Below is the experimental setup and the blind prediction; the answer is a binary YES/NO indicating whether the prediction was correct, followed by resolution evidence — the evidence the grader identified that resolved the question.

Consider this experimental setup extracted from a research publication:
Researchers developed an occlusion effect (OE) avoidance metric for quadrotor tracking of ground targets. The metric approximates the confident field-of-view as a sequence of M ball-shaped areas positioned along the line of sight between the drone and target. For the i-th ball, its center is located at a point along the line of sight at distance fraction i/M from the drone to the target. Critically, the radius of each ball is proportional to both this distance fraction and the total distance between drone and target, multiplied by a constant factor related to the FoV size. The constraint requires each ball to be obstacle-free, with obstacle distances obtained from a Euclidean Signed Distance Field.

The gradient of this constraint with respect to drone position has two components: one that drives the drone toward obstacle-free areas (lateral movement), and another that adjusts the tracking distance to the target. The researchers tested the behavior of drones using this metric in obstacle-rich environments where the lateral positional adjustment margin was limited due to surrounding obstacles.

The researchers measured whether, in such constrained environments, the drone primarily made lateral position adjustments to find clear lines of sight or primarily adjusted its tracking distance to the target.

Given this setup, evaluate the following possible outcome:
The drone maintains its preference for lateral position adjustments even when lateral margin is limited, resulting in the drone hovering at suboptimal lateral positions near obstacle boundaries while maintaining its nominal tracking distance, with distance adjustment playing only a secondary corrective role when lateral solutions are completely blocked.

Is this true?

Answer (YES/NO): NO